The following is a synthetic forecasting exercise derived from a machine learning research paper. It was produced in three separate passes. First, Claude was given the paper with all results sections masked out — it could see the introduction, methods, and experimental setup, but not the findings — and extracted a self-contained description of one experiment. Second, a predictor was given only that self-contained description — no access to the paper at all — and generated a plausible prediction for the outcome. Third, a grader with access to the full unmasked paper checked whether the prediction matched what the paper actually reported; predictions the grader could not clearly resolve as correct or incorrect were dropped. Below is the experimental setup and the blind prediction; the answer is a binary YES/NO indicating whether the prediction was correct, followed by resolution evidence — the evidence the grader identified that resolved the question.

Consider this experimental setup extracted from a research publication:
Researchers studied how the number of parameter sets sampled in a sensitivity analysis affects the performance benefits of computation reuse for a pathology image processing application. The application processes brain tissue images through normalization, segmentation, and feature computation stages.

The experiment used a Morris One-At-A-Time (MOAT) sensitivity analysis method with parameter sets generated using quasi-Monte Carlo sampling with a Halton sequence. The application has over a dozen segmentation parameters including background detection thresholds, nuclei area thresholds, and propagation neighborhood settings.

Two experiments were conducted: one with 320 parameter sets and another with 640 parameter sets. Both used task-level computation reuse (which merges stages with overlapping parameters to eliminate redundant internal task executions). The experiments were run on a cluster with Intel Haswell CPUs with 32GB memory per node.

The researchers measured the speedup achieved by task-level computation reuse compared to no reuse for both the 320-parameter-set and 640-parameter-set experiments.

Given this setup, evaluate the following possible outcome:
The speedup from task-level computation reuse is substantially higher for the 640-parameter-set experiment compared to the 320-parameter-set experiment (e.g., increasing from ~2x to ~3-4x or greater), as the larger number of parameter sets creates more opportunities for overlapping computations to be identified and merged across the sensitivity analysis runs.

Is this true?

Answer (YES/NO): NO